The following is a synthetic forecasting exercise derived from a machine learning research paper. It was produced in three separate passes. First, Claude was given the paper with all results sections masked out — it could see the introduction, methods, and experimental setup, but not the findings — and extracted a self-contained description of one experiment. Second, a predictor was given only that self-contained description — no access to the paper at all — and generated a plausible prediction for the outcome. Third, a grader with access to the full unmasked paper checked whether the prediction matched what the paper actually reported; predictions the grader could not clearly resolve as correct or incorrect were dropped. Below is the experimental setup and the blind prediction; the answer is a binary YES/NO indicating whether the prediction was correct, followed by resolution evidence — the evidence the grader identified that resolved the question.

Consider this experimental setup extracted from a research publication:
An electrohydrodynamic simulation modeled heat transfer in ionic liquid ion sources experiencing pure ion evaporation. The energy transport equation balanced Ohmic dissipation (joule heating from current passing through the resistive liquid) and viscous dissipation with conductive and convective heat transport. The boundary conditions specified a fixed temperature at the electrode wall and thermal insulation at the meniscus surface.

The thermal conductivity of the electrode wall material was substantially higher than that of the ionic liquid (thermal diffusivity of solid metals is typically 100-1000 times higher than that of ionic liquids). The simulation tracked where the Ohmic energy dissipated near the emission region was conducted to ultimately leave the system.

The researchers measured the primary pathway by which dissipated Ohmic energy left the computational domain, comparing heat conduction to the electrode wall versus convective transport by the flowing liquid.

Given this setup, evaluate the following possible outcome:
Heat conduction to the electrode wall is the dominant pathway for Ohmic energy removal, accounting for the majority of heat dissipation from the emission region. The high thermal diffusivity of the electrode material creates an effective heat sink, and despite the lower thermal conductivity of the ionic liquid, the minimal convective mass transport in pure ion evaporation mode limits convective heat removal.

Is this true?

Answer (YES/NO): YES